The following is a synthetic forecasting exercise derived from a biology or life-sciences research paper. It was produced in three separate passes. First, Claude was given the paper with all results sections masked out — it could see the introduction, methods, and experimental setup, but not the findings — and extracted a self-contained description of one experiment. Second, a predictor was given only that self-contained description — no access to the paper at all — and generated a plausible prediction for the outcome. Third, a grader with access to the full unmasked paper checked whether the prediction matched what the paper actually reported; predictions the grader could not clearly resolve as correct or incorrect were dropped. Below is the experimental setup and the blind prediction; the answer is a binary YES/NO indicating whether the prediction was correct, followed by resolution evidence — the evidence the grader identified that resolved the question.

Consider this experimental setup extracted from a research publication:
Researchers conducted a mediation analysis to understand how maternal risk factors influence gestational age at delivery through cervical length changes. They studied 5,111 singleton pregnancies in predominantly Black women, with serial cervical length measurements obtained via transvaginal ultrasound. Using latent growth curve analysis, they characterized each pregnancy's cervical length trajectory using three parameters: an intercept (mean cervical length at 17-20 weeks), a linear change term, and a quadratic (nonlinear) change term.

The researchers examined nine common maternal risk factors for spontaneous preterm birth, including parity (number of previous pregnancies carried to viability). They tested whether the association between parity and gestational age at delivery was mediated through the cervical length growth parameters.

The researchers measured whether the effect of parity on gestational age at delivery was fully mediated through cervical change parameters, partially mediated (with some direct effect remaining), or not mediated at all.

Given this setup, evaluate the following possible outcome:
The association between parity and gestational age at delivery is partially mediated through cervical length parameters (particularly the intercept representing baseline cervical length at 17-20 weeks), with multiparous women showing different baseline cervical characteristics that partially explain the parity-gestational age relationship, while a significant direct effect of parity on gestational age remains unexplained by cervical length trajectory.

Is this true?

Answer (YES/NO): NO